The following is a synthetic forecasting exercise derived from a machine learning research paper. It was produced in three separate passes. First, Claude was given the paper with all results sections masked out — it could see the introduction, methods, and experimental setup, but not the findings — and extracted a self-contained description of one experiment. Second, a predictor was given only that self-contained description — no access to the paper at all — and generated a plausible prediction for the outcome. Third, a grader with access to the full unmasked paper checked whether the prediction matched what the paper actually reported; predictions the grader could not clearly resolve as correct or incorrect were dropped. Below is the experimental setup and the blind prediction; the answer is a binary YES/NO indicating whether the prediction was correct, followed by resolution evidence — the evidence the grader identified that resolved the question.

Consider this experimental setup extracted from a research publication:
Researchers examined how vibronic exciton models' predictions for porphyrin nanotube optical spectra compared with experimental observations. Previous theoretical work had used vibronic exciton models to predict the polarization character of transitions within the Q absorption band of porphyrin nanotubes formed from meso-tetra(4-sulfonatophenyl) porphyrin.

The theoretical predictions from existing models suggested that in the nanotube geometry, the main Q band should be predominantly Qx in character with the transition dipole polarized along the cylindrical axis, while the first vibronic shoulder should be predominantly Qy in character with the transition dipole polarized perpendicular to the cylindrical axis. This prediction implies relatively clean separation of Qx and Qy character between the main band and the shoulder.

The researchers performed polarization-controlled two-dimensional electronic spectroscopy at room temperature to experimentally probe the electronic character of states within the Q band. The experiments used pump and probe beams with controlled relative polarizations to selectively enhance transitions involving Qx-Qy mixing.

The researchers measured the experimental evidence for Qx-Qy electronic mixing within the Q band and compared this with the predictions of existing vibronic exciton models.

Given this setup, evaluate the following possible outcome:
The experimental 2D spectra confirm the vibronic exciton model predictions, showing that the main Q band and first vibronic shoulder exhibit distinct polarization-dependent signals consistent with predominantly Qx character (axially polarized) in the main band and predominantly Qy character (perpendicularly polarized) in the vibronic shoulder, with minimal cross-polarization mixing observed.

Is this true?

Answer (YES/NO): NO